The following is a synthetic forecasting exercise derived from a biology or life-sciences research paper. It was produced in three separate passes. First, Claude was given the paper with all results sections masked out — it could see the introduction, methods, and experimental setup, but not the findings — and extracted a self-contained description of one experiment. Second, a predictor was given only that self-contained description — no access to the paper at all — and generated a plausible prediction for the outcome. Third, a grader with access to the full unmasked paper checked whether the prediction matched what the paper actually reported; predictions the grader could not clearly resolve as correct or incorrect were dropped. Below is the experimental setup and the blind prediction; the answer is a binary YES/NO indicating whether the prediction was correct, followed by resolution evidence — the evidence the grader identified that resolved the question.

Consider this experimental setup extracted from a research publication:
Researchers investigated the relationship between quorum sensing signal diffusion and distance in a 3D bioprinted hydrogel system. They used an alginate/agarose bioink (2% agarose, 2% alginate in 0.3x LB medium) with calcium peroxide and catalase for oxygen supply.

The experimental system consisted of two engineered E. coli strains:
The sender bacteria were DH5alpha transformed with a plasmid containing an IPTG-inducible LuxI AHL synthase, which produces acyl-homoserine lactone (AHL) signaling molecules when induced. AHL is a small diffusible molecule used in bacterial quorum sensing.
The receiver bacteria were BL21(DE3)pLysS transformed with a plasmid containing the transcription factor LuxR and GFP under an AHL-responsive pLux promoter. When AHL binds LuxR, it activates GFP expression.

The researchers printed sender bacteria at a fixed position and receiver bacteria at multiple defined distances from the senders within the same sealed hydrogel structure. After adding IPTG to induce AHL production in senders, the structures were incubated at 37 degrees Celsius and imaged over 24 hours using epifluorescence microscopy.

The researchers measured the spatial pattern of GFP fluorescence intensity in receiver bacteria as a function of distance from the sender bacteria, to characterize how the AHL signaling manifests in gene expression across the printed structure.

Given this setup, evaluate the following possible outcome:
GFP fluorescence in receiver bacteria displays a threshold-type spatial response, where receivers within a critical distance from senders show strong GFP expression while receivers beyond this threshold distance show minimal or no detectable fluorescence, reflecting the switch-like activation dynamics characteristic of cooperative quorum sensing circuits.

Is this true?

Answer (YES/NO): NO